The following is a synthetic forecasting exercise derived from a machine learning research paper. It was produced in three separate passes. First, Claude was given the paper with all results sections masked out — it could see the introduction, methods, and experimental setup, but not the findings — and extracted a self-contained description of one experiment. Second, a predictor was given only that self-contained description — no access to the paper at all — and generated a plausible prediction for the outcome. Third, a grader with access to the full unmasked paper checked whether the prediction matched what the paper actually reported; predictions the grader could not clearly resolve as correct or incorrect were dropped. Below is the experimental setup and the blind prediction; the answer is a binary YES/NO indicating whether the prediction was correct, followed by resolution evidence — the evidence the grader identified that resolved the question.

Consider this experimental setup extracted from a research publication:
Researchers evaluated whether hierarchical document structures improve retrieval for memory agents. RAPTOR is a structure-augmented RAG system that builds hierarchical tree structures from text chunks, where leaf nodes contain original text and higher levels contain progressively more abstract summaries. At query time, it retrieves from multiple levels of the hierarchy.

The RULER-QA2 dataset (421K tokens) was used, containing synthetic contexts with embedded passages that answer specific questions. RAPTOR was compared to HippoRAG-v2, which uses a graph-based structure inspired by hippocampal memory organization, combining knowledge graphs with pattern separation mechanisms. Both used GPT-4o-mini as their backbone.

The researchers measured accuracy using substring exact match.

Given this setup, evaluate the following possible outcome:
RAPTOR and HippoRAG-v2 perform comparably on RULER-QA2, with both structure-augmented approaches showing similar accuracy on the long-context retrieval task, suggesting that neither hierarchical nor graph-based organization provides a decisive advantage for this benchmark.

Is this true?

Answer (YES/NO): NO